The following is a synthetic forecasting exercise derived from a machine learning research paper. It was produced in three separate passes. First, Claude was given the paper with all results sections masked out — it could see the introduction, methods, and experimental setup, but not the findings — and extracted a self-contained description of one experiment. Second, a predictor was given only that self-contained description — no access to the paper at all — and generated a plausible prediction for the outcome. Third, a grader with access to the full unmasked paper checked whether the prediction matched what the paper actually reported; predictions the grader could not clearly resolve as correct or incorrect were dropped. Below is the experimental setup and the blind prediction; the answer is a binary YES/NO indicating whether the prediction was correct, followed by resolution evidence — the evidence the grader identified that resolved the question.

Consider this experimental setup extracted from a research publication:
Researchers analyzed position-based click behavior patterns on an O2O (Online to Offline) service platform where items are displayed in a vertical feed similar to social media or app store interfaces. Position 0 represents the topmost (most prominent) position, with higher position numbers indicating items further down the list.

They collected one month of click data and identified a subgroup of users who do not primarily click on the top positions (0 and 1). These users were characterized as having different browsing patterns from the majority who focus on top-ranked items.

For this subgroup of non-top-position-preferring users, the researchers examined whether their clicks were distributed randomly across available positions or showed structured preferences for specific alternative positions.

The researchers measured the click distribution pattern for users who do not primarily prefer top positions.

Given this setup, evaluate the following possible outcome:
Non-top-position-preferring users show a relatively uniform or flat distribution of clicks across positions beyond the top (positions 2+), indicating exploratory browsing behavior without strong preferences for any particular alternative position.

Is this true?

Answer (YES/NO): NO